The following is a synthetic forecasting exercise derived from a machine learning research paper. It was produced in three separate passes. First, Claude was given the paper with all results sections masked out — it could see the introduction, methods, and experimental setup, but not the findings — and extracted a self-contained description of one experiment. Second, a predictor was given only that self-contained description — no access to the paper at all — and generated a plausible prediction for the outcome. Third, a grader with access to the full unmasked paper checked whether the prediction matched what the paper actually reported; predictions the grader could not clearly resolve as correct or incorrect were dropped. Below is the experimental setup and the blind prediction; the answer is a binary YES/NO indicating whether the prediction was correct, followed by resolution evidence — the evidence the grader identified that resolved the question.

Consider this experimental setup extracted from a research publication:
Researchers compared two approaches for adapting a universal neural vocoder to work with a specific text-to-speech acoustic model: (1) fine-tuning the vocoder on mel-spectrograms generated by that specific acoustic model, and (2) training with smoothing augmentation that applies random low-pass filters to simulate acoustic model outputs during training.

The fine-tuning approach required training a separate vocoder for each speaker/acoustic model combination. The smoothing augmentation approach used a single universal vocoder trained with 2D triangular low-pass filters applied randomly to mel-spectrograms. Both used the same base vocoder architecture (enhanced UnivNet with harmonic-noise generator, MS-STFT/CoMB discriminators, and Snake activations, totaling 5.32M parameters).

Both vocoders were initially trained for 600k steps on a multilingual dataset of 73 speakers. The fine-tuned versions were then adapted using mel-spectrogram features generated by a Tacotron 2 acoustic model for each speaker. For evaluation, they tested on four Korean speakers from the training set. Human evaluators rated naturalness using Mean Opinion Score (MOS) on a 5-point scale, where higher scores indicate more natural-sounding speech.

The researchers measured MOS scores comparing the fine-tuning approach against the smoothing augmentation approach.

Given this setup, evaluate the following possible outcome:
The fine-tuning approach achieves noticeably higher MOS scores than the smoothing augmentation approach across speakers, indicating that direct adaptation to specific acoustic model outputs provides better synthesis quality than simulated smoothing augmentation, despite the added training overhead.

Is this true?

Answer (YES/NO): NO